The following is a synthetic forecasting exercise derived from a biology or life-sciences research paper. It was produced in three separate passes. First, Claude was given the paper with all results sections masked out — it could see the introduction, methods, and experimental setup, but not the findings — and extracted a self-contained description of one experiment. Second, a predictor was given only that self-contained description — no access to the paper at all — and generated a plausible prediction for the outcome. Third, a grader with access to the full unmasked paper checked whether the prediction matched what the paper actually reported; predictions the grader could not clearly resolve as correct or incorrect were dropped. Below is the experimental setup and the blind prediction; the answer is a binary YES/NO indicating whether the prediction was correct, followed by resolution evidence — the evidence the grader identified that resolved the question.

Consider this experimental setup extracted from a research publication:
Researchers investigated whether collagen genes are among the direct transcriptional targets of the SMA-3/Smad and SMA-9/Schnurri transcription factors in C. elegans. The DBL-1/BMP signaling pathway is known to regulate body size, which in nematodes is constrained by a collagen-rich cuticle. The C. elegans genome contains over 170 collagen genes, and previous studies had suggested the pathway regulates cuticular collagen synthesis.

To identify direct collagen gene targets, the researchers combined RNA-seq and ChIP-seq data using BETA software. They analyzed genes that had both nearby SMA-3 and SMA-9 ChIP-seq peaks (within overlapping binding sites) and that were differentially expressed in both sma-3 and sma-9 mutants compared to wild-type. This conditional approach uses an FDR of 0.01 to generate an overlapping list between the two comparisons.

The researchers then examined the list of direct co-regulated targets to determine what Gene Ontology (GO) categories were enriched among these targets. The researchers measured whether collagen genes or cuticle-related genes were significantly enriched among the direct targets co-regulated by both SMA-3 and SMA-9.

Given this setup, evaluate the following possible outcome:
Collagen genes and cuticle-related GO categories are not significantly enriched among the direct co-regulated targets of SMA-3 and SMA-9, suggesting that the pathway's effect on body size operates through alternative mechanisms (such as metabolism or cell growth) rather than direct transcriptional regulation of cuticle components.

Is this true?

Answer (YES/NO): NO